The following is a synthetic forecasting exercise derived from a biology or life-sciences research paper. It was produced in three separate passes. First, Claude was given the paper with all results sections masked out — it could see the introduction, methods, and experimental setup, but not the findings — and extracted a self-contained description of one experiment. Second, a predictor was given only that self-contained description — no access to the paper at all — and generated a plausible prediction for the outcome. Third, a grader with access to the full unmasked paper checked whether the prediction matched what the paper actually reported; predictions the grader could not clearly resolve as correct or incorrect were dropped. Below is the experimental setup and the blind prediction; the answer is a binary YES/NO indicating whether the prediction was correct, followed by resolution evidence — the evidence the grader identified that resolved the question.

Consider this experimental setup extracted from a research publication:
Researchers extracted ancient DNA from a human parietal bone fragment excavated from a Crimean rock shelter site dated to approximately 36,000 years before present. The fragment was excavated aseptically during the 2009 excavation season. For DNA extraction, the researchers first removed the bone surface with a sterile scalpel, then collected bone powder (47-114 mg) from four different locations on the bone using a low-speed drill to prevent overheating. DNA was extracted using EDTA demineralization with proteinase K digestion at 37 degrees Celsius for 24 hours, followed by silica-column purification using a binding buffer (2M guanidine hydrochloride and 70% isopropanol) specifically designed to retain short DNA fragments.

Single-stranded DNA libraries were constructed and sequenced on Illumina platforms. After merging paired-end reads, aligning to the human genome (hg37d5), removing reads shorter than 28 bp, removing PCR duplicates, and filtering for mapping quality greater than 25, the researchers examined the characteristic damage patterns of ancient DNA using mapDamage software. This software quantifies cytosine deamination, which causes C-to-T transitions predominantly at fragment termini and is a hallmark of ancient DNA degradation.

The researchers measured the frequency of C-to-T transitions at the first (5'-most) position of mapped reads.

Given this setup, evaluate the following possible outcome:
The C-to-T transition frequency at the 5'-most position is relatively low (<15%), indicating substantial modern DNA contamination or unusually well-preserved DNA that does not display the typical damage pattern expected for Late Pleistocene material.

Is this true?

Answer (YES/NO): NO